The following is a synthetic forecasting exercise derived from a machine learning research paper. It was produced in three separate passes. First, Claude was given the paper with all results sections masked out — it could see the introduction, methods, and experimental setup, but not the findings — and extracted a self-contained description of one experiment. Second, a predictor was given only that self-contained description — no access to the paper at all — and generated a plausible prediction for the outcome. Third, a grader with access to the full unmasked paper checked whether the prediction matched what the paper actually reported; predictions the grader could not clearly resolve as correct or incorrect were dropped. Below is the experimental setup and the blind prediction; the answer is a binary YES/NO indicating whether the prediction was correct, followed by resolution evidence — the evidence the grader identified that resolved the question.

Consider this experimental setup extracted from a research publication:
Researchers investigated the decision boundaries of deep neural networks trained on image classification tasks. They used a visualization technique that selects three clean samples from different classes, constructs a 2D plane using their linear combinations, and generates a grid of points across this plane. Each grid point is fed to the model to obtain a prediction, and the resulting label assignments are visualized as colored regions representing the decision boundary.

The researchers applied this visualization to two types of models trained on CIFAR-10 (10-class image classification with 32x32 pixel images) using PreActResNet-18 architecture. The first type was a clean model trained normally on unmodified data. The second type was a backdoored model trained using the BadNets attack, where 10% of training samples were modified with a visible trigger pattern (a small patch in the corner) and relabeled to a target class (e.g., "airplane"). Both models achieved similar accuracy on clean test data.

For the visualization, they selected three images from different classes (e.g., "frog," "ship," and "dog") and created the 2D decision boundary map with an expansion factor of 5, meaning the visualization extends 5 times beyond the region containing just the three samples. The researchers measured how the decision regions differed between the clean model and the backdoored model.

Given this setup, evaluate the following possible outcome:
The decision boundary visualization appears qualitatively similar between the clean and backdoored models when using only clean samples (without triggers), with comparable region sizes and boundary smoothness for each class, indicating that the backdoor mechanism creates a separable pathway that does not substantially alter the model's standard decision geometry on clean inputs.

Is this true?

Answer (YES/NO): NO